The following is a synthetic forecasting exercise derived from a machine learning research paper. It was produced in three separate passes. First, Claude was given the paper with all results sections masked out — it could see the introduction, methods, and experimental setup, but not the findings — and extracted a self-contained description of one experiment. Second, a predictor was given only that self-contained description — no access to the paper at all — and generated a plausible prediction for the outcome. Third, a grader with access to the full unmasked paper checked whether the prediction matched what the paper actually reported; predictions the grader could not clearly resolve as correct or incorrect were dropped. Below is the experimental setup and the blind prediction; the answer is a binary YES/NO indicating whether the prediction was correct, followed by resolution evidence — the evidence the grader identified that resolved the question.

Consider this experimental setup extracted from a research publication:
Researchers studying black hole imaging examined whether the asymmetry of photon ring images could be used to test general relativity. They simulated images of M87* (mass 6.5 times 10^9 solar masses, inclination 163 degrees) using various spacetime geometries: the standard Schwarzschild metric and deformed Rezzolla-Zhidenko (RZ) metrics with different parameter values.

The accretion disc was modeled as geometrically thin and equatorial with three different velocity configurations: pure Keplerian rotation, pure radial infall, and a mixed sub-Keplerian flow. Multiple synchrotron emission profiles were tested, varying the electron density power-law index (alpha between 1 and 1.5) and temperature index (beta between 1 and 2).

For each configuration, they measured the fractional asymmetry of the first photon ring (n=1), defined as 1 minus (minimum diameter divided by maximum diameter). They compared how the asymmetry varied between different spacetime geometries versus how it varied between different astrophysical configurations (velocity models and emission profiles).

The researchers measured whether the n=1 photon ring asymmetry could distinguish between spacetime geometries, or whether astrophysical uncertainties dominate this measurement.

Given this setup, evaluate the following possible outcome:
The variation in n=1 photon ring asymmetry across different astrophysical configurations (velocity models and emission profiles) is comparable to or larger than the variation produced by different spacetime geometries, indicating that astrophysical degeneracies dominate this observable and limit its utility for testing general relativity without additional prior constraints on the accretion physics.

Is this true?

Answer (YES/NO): YES